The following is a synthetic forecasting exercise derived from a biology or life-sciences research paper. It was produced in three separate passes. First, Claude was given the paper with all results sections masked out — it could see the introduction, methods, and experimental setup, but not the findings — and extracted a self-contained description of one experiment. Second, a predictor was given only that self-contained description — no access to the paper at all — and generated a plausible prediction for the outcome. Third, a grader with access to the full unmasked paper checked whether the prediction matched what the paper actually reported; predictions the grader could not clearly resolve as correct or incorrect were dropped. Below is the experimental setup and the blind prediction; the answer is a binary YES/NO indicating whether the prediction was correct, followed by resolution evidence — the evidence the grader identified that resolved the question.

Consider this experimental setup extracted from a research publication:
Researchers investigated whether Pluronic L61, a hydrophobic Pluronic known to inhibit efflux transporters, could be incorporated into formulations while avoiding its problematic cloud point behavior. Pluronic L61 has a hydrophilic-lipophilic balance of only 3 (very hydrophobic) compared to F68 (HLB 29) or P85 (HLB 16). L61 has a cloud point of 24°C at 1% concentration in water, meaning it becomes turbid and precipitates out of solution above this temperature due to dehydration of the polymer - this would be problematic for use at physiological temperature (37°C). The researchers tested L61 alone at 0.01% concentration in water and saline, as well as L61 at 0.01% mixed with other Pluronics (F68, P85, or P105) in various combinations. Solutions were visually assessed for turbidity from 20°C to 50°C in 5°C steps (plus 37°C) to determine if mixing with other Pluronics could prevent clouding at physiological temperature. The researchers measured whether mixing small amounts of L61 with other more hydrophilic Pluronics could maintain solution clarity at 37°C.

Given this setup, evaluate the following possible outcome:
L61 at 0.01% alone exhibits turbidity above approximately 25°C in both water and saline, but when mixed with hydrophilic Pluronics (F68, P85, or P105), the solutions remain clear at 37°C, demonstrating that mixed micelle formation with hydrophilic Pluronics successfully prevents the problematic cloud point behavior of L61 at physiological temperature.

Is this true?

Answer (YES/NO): NO